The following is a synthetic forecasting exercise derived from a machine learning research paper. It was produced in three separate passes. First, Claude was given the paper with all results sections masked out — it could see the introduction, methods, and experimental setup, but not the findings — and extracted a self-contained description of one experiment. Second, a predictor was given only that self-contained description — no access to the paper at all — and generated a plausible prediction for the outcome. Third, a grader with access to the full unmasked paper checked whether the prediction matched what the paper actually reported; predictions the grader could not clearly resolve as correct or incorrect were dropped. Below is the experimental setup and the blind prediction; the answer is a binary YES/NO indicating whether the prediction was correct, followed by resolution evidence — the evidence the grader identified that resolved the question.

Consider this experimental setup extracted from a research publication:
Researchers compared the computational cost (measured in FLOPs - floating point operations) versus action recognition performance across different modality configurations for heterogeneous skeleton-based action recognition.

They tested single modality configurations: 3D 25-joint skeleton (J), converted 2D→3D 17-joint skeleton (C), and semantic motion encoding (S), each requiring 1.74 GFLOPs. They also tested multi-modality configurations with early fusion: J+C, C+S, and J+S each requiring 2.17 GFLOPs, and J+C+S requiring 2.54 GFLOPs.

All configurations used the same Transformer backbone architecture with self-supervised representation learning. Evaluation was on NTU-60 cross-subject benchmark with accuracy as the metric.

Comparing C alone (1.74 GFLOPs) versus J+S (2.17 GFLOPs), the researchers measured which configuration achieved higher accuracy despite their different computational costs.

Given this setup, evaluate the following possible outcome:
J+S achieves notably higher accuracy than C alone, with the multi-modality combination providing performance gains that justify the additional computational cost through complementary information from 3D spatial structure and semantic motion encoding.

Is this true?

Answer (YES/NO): NO